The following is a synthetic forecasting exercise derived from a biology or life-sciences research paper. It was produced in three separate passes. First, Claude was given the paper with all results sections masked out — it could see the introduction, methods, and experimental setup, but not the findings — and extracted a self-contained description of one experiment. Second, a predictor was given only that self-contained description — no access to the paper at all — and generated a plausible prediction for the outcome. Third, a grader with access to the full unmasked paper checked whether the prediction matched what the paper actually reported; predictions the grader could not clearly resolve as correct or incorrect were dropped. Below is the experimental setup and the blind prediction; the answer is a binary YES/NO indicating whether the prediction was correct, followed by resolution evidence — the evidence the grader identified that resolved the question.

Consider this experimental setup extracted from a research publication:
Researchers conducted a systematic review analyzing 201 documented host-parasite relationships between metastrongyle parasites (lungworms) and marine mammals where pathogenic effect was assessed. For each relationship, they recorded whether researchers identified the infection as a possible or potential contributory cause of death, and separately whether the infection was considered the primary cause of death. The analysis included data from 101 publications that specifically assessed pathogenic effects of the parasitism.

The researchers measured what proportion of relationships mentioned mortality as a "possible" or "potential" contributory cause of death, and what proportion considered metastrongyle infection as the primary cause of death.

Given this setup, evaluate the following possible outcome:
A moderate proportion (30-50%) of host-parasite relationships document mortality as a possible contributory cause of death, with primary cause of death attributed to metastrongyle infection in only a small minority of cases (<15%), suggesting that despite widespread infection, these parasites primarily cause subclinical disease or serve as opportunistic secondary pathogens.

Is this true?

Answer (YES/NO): YES